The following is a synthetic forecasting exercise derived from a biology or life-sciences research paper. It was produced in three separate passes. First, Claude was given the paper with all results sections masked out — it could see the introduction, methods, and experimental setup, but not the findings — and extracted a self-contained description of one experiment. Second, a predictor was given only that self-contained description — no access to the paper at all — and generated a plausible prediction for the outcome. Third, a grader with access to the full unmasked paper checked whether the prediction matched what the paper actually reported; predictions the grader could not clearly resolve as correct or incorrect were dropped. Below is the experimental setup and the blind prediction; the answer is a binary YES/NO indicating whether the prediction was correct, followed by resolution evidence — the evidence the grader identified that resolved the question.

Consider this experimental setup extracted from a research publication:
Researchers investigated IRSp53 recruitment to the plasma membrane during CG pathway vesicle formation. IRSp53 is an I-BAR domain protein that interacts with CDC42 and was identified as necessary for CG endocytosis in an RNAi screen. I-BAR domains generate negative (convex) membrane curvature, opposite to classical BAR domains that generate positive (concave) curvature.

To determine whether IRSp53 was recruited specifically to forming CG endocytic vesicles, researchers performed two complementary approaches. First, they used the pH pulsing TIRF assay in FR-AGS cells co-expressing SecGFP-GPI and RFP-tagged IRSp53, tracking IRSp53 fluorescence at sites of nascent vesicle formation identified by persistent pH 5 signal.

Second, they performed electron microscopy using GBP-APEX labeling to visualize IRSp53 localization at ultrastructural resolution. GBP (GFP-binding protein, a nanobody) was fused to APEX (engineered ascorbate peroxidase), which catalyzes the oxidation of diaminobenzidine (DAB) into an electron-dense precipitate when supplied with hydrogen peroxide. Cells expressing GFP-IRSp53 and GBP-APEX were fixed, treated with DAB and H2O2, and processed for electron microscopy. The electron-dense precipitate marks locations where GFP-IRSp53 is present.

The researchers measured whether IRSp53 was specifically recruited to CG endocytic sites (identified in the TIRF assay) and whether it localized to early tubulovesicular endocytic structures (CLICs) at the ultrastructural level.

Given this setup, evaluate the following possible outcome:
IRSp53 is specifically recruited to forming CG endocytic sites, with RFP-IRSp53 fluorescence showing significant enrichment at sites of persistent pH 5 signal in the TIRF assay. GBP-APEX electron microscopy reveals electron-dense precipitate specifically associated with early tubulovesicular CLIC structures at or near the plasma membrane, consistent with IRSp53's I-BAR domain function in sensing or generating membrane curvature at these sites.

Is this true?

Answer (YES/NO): YES